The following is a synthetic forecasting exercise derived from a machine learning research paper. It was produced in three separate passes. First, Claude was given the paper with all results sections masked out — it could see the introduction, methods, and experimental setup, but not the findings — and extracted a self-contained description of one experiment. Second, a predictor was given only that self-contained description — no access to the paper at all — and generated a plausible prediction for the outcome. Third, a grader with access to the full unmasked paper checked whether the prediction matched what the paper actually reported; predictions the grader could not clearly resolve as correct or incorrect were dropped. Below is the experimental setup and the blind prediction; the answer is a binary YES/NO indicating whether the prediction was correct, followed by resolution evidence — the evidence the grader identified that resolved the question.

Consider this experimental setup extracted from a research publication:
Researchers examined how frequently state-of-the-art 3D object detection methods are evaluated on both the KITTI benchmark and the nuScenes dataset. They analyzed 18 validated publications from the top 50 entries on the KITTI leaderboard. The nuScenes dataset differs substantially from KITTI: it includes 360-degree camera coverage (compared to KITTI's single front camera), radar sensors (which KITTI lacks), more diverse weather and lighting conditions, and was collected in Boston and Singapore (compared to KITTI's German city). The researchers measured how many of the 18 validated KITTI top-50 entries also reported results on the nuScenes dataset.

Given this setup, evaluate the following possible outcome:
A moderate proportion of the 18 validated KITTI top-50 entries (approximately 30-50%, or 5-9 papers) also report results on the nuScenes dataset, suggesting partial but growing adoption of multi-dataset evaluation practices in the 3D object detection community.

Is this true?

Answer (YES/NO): NO